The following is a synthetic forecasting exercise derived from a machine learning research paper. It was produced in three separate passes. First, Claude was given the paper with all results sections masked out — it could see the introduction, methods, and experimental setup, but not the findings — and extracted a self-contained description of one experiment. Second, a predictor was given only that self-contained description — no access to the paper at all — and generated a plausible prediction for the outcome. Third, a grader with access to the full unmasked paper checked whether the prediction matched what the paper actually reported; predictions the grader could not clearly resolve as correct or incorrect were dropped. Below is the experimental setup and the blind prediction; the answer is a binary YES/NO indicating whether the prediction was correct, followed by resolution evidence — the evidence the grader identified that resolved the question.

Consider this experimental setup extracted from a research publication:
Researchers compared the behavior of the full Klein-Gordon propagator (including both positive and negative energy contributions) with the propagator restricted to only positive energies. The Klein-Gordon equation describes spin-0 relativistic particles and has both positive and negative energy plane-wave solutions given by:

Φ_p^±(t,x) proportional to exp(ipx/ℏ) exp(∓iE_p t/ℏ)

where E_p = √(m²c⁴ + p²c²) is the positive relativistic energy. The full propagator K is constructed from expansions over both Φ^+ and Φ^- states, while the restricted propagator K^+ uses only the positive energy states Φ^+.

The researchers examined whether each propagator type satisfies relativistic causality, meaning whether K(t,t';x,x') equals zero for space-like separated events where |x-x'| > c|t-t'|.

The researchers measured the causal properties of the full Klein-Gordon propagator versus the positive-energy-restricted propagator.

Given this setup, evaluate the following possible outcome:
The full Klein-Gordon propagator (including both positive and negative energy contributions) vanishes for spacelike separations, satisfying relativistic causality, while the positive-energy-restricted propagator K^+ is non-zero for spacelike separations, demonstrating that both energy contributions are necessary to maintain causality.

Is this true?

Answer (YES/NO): YES